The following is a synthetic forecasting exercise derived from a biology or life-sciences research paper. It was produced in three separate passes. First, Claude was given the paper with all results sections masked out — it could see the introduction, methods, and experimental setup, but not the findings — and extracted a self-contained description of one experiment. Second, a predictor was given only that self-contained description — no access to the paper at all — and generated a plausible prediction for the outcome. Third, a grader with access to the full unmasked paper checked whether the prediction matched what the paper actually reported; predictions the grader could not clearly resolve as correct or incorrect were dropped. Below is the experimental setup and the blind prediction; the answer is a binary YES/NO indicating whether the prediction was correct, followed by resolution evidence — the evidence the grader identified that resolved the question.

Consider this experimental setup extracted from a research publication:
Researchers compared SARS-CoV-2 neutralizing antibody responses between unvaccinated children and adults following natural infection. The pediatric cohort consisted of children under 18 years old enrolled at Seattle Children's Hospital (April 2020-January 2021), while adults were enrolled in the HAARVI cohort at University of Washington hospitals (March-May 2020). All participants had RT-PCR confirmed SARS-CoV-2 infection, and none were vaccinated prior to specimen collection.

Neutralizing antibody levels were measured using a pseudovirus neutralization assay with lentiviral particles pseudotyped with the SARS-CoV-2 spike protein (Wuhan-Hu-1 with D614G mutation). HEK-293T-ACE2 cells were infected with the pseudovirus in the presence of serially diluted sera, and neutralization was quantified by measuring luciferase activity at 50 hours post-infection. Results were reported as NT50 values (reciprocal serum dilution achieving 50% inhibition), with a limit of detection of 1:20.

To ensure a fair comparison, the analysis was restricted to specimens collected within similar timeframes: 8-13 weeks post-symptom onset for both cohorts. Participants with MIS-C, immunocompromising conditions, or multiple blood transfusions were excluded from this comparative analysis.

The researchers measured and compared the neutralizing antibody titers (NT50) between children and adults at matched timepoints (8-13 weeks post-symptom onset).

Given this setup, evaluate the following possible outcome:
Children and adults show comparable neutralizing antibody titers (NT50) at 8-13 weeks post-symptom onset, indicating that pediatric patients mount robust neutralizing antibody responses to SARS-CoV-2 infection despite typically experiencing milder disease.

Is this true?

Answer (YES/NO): NO